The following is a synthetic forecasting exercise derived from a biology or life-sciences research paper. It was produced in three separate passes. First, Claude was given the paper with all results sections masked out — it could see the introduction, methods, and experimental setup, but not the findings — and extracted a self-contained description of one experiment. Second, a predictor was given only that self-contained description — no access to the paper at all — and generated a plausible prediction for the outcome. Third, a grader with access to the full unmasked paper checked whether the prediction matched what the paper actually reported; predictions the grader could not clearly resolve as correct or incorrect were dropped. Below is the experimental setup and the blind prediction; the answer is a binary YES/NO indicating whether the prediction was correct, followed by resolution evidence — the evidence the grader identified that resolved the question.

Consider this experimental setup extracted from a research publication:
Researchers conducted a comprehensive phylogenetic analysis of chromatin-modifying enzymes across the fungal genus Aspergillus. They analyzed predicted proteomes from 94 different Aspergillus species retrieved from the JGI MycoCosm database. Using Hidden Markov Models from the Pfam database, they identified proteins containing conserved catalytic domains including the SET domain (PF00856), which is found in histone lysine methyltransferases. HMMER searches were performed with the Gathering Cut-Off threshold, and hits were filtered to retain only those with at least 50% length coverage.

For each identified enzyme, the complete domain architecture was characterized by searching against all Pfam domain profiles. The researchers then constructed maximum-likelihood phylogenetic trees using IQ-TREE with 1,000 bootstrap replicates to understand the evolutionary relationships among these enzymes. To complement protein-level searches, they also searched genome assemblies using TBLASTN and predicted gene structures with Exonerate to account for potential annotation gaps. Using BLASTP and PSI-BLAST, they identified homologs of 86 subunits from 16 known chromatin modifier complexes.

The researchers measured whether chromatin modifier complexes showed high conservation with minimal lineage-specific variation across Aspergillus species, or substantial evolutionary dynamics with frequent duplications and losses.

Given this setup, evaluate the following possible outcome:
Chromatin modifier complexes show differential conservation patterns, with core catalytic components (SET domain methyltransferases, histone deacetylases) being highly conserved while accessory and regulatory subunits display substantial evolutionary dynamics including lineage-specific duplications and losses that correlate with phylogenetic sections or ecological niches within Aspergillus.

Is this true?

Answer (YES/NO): NO